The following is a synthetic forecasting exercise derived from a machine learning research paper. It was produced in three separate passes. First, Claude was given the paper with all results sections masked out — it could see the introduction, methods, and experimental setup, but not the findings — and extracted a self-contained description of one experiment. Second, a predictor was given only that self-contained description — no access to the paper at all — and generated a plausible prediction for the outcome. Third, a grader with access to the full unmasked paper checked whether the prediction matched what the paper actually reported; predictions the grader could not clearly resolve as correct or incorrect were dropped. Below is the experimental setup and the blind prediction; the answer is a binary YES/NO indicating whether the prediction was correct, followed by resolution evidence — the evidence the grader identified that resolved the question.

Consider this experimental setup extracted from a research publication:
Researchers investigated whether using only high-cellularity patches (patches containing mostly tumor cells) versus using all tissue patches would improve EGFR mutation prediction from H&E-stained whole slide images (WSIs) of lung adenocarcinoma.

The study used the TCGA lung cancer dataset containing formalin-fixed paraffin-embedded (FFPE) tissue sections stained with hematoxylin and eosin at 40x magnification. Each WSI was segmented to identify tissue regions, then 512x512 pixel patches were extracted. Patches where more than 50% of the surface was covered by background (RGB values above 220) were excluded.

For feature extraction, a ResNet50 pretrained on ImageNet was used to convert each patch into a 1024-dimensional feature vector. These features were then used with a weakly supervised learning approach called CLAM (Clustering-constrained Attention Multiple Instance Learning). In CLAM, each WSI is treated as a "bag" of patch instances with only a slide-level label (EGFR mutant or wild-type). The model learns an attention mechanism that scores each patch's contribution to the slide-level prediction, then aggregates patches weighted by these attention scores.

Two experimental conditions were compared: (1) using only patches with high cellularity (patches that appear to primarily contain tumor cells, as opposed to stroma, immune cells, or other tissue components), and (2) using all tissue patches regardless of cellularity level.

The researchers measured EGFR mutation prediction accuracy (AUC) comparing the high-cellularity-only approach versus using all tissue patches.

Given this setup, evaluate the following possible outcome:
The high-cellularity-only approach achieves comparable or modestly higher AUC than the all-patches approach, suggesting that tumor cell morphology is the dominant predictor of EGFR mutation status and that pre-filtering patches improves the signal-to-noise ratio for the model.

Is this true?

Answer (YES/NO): NO